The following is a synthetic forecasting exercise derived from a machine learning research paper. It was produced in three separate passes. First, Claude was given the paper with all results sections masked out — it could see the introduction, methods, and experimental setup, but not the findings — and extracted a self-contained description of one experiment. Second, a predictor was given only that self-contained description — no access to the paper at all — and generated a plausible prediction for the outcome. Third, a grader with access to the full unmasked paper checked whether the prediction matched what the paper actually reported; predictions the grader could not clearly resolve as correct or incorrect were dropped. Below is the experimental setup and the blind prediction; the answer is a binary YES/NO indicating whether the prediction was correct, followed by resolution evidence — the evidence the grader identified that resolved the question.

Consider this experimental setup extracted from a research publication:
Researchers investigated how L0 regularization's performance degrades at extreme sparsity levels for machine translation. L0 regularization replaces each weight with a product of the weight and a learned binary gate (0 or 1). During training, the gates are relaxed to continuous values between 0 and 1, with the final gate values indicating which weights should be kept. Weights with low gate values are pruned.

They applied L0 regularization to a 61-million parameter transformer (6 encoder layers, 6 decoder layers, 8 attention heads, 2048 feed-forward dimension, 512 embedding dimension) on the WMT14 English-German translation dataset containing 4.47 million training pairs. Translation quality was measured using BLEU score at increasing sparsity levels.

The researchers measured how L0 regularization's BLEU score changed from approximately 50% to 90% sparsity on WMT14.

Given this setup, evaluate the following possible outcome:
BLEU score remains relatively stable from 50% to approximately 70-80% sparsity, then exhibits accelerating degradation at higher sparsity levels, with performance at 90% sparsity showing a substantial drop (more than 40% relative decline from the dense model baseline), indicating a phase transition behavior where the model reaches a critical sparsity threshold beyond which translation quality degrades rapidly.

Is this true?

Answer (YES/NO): NO